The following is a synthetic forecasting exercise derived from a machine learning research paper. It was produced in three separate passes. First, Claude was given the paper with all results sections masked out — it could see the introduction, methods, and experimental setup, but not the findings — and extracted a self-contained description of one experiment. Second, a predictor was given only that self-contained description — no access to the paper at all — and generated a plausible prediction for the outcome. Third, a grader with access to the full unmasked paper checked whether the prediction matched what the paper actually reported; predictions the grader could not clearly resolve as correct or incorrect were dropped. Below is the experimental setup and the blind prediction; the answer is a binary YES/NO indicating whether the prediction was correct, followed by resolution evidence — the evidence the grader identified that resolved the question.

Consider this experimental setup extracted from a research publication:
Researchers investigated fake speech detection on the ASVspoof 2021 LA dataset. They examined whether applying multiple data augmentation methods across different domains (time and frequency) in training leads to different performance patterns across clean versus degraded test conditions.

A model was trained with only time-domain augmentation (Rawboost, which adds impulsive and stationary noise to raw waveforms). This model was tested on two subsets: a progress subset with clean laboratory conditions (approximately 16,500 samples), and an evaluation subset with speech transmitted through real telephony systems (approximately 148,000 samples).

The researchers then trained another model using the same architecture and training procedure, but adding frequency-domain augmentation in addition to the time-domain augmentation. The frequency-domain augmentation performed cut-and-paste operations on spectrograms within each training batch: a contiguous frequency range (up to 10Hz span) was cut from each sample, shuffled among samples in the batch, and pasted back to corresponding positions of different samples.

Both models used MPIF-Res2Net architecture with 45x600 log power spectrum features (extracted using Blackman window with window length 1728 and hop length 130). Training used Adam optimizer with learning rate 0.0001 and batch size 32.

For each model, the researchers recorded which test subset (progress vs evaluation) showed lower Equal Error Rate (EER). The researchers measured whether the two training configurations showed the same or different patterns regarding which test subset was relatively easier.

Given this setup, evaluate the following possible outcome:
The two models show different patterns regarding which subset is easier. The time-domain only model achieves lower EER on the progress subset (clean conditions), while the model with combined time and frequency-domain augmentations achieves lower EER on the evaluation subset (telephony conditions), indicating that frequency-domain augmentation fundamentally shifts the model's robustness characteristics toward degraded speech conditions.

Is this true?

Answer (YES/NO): NO